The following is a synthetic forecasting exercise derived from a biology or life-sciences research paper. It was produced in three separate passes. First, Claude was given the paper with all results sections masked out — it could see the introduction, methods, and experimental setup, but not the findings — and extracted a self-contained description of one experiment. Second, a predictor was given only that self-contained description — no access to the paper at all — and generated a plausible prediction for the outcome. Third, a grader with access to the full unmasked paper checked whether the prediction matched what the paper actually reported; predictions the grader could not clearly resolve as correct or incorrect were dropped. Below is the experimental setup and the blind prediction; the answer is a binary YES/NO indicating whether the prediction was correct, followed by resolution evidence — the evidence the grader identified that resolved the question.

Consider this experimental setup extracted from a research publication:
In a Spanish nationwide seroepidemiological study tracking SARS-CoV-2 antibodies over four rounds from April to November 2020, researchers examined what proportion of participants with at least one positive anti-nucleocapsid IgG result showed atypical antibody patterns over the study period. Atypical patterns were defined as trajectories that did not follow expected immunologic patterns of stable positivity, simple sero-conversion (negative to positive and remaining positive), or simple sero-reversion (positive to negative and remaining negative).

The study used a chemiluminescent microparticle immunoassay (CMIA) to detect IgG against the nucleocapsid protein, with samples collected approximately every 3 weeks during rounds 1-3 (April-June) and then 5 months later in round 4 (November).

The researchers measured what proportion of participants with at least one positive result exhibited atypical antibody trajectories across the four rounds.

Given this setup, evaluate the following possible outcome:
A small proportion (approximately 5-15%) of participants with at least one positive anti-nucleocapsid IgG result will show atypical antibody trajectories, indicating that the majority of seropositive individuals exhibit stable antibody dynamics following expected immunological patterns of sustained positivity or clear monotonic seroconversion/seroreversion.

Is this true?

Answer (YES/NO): YES